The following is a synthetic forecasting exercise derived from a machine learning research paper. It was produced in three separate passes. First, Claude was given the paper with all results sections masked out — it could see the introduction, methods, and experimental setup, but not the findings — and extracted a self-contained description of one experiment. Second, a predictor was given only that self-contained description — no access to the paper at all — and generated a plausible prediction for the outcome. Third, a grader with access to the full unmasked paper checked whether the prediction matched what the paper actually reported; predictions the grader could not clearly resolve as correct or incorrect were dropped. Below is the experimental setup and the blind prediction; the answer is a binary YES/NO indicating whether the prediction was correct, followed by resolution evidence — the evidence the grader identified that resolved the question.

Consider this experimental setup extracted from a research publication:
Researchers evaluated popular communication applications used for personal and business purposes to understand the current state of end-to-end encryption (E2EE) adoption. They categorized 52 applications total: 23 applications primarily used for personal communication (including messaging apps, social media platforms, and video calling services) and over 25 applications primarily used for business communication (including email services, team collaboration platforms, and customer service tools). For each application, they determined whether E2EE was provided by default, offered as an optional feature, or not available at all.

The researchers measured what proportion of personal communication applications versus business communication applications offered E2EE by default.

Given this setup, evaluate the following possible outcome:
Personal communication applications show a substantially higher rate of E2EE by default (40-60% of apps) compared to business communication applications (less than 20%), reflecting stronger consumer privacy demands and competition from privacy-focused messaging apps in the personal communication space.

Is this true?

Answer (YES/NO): NO